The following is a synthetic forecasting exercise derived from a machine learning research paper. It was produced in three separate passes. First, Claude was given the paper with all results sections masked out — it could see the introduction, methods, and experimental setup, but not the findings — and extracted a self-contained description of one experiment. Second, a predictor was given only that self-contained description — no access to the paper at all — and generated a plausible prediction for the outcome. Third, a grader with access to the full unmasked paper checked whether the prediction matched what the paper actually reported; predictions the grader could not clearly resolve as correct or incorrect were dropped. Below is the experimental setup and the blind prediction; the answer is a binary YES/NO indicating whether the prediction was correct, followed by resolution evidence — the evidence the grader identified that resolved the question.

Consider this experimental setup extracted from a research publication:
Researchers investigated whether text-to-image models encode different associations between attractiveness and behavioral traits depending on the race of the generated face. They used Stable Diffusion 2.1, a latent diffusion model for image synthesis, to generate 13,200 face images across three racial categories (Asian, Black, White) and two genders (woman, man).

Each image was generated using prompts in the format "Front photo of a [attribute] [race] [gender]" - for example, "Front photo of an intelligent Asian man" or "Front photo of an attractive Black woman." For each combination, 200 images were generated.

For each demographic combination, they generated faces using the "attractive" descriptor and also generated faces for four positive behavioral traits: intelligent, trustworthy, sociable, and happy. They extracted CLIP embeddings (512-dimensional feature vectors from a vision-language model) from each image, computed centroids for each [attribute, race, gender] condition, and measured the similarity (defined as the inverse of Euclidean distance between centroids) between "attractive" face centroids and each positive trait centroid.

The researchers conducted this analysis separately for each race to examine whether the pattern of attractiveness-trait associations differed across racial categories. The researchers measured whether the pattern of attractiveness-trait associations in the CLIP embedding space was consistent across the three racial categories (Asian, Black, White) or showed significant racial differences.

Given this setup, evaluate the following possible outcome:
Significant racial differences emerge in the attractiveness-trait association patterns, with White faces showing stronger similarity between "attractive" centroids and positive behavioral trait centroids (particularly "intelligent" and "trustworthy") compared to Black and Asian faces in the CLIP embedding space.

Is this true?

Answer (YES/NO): NO